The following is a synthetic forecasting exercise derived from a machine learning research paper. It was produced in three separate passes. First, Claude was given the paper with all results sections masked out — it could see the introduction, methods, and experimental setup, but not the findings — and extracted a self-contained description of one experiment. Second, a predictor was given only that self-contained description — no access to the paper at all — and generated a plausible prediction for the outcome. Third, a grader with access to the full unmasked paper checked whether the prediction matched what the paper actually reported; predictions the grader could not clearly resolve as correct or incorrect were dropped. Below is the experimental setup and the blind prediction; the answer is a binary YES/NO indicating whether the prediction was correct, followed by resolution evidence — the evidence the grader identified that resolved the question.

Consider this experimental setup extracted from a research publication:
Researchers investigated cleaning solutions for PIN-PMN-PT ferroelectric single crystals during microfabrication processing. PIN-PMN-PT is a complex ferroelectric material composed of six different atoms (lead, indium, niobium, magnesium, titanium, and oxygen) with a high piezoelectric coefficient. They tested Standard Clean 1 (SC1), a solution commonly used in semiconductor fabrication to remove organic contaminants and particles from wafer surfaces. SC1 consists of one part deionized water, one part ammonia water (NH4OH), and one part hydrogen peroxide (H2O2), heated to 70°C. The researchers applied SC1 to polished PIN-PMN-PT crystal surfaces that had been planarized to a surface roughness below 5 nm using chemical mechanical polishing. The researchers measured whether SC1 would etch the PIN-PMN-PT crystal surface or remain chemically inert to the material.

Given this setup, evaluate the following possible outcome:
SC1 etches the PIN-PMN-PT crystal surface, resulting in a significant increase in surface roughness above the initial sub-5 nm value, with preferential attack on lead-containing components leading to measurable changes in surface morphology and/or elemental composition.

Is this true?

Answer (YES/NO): NO